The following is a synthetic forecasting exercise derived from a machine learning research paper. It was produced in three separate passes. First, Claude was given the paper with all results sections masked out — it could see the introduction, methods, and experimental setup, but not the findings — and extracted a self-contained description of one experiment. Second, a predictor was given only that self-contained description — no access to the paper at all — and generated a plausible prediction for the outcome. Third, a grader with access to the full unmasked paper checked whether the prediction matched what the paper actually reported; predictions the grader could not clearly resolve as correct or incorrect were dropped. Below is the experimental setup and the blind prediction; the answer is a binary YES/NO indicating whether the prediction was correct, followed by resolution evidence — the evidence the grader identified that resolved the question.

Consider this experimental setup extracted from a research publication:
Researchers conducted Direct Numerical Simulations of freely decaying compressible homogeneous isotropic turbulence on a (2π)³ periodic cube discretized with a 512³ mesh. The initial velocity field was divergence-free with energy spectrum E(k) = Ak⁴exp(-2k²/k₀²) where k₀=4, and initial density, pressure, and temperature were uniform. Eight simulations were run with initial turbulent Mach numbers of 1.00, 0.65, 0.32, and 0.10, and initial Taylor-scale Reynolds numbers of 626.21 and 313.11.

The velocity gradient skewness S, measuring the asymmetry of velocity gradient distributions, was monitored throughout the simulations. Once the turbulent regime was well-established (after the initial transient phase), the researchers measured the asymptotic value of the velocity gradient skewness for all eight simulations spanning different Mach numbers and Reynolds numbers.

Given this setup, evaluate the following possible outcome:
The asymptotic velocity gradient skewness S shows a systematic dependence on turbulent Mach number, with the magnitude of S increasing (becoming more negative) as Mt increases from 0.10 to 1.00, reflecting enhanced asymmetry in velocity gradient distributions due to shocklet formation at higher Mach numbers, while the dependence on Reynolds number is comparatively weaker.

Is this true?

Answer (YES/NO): NO